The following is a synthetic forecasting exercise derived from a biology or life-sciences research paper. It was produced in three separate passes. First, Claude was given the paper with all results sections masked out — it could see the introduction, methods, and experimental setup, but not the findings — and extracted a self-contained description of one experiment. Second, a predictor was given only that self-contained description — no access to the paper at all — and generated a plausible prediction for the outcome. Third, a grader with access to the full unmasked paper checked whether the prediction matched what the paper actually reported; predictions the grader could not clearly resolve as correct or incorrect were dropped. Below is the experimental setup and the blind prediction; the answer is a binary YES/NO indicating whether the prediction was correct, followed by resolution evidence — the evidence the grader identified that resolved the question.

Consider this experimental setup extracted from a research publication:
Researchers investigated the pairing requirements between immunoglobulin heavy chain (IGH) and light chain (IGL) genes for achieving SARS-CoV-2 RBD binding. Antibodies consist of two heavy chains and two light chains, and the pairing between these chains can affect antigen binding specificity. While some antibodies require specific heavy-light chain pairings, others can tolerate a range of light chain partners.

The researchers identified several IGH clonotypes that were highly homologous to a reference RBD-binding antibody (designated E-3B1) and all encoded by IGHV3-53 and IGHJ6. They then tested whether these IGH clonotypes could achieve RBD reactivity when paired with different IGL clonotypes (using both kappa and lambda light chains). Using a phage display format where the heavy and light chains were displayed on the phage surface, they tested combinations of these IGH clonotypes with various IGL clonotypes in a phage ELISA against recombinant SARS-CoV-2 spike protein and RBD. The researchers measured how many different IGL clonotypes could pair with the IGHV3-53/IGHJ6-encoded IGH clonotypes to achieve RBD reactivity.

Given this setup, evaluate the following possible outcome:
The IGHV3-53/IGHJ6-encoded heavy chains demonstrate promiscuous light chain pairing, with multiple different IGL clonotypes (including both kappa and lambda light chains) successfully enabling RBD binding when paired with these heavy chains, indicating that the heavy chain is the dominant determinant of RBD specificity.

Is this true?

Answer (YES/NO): YES